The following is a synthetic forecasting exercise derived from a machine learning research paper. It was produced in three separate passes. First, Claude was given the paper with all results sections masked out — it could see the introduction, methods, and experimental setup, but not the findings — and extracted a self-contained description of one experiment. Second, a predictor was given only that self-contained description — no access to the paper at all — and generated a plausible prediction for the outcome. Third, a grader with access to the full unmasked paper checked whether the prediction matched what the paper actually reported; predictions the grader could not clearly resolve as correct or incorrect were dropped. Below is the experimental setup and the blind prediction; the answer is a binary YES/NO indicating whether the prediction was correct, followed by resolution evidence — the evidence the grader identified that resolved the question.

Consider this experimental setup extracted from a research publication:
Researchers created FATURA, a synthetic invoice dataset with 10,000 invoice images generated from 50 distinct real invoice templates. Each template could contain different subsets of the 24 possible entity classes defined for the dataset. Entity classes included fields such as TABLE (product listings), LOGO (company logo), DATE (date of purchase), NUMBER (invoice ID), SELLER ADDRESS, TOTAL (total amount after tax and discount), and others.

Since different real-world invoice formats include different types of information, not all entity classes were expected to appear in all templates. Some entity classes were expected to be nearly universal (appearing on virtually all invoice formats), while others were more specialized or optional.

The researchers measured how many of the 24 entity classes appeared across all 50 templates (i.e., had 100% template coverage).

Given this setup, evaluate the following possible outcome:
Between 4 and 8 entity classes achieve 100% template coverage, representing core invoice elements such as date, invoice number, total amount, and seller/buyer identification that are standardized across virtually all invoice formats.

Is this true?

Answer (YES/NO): NO